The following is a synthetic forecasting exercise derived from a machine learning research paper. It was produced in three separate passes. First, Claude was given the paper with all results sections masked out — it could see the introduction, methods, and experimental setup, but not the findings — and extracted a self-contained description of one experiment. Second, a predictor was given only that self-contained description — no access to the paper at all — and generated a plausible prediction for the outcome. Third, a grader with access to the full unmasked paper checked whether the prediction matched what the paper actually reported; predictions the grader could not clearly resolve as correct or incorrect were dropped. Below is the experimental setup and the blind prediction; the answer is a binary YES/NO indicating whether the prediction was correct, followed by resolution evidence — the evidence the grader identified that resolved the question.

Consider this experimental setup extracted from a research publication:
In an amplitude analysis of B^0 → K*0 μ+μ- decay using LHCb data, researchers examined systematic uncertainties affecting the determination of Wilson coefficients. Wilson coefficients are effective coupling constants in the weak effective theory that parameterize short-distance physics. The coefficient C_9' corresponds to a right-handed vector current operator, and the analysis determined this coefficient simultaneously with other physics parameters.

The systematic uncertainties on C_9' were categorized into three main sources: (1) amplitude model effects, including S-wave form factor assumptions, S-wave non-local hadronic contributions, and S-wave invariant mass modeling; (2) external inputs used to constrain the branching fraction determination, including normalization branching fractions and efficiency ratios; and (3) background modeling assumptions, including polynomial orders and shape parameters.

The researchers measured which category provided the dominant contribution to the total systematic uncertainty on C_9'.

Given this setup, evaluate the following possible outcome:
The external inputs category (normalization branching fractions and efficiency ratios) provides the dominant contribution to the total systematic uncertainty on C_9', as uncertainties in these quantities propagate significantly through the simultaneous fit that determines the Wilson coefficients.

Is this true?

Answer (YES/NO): NO